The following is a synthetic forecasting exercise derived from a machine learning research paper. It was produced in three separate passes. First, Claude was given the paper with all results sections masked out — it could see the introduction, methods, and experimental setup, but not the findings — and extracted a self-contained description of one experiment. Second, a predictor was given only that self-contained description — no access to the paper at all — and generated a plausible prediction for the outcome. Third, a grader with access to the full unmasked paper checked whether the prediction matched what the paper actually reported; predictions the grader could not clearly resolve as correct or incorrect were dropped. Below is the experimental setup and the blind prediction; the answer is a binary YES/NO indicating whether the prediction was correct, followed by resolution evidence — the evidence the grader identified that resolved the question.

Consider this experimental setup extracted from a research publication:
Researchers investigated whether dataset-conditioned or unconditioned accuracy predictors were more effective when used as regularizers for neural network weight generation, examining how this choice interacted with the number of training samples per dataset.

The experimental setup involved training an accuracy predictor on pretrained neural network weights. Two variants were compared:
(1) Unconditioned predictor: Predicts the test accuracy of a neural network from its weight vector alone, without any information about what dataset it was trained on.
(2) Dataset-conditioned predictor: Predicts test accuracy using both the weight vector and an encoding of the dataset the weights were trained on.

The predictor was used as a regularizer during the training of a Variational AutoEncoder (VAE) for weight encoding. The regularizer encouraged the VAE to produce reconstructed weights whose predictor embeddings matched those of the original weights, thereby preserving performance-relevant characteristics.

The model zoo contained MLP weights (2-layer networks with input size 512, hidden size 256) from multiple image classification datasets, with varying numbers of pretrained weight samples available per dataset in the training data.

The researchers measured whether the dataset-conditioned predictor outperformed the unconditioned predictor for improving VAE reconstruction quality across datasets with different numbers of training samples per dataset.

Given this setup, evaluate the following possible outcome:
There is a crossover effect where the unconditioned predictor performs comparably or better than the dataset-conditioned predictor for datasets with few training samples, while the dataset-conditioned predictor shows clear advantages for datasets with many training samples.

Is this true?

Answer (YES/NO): YES